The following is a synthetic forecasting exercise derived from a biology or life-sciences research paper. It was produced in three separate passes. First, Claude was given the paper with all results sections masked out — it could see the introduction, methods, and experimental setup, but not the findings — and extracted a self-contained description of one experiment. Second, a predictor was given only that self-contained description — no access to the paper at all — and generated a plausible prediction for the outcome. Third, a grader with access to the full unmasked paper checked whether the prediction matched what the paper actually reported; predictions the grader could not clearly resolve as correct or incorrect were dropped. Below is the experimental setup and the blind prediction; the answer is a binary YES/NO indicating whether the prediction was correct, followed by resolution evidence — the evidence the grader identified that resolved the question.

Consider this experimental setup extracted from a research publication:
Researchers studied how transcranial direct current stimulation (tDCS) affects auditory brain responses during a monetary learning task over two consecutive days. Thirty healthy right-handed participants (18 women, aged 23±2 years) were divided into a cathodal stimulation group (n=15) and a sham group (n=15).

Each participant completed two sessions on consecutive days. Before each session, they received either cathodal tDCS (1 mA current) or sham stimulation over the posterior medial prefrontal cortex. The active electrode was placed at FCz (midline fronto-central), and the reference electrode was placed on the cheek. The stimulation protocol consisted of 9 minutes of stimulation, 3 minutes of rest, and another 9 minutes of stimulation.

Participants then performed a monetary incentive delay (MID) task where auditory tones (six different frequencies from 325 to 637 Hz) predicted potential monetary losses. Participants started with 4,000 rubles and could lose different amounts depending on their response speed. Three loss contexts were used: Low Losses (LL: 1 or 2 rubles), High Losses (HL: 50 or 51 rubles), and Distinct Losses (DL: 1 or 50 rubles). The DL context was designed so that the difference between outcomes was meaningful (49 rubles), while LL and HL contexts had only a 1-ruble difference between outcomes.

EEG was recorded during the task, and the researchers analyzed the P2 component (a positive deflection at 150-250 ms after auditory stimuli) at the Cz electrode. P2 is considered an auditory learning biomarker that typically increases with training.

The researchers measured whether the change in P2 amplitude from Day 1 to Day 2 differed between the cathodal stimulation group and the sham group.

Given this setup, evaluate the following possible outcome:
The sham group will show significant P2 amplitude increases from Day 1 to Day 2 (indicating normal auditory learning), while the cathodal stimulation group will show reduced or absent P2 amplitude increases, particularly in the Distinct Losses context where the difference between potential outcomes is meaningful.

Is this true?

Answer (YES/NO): NO